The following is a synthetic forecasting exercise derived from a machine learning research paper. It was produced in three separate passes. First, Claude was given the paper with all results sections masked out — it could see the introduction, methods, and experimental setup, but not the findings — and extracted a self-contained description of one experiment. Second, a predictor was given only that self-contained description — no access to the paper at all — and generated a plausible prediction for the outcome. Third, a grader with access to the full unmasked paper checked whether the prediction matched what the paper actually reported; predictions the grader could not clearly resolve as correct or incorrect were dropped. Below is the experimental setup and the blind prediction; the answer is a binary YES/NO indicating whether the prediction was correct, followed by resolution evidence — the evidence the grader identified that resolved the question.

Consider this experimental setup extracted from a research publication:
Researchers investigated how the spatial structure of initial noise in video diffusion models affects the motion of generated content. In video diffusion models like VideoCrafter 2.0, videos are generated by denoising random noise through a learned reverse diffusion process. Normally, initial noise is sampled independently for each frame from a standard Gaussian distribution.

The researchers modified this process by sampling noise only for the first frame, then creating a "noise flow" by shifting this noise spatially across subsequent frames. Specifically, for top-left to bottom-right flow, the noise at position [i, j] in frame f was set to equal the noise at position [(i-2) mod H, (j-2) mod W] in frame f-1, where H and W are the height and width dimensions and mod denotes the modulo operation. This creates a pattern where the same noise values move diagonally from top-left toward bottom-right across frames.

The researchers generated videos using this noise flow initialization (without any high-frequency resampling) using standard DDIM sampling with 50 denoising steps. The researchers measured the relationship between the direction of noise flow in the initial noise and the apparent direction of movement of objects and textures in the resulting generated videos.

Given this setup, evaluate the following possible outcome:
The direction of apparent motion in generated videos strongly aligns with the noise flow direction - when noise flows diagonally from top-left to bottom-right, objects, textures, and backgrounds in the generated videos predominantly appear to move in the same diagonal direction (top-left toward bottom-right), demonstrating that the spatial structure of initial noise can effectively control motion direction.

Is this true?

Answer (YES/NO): YES